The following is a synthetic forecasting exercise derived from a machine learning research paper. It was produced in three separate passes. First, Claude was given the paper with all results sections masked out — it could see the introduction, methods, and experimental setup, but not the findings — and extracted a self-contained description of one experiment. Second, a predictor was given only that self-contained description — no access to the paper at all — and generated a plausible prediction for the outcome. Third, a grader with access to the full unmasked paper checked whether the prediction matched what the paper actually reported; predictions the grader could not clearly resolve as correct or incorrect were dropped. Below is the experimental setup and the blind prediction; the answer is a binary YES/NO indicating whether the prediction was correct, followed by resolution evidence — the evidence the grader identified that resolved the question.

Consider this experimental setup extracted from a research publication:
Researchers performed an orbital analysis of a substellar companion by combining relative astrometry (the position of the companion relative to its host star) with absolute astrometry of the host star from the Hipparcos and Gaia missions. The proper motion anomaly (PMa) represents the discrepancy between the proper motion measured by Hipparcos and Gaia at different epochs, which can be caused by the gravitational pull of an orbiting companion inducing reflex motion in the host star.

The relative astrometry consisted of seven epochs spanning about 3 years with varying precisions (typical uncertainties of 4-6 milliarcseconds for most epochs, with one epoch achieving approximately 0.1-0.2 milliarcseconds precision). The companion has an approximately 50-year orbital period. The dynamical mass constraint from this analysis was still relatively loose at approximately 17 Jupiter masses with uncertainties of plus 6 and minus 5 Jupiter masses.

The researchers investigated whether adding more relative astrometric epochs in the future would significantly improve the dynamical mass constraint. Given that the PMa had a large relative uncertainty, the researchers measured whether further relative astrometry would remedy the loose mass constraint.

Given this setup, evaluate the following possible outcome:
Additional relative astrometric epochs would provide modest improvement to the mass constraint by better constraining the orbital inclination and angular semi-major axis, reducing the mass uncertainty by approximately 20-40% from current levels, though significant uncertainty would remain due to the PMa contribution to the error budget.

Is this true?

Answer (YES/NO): NO